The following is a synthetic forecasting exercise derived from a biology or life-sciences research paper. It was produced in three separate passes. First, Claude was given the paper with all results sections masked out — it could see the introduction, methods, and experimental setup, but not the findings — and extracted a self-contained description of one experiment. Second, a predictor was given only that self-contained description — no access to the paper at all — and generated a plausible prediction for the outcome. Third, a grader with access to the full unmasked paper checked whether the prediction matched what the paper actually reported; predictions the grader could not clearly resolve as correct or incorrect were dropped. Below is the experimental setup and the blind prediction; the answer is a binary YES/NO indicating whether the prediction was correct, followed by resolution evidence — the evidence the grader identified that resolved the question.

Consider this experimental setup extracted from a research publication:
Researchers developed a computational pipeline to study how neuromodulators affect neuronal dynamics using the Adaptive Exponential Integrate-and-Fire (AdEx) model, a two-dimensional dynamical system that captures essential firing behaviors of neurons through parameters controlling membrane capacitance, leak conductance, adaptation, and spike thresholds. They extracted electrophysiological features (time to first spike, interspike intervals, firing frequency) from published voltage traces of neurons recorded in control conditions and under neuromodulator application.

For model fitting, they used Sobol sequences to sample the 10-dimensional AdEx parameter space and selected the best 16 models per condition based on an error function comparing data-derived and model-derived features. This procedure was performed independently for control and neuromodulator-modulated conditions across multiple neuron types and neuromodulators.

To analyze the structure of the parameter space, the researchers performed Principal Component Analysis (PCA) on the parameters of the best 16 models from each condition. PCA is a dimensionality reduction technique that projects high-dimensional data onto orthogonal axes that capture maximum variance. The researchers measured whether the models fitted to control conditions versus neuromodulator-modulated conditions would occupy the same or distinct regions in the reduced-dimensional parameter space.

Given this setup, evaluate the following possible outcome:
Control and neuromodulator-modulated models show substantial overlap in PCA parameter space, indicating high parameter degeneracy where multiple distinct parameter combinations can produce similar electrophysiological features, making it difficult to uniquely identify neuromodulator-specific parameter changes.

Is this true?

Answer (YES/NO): NO